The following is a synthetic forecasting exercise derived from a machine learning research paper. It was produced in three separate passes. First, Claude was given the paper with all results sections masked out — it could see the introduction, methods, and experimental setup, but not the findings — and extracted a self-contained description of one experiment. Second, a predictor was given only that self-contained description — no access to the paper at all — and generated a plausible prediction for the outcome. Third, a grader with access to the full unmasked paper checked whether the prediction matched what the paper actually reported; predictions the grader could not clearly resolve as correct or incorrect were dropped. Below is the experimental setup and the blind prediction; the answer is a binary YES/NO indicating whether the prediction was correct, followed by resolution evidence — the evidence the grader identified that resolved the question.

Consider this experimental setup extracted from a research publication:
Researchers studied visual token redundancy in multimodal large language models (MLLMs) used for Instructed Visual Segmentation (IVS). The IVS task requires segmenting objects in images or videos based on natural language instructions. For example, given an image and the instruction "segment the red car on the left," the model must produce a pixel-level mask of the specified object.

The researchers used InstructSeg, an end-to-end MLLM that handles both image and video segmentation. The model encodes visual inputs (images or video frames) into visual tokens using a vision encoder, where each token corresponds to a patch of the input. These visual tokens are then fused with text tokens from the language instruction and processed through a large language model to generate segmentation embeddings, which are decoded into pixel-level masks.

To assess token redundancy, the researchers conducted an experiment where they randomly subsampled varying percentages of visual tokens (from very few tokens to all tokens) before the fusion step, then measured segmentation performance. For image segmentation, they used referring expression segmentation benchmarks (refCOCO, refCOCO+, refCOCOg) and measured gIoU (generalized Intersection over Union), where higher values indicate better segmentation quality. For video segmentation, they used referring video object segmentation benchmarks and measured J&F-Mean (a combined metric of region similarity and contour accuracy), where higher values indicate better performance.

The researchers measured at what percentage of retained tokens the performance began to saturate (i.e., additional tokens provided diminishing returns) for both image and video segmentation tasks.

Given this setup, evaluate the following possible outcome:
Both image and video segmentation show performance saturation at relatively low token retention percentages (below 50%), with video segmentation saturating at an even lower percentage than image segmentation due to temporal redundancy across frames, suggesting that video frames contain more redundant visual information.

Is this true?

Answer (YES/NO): NO